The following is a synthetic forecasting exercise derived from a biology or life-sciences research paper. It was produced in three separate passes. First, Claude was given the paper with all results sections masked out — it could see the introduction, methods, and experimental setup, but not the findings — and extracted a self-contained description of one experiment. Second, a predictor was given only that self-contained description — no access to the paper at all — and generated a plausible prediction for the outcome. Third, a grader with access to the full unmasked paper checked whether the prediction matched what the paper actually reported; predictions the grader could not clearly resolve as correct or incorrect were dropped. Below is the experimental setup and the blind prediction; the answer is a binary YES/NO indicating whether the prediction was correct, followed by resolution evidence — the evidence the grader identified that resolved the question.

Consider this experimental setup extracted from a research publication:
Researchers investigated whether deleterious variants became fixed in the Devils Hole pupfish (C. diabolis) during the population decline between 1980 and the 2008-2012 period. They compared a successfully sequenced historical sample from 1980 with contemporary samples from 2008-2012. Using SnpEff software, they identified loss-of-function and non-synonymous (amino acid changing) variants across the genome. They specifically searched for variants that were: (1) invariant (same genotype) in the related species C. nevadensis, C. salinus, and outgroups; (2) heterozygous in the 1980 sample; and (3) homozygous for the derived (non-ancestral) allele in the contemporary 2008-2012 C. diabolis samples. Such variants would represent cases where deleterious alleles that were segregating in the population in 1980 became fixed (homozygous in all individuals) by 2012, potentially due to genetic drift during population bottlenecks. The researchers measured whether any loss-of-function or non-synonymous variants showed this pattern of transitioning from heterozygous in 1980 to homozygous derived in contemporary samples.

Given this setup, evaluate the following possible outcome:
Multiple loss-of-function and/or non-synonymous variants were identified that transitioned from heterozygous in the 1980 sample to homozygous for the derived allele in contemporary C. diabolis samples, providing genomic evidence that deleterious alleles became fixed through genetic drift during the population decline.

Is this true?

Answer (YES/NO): YES